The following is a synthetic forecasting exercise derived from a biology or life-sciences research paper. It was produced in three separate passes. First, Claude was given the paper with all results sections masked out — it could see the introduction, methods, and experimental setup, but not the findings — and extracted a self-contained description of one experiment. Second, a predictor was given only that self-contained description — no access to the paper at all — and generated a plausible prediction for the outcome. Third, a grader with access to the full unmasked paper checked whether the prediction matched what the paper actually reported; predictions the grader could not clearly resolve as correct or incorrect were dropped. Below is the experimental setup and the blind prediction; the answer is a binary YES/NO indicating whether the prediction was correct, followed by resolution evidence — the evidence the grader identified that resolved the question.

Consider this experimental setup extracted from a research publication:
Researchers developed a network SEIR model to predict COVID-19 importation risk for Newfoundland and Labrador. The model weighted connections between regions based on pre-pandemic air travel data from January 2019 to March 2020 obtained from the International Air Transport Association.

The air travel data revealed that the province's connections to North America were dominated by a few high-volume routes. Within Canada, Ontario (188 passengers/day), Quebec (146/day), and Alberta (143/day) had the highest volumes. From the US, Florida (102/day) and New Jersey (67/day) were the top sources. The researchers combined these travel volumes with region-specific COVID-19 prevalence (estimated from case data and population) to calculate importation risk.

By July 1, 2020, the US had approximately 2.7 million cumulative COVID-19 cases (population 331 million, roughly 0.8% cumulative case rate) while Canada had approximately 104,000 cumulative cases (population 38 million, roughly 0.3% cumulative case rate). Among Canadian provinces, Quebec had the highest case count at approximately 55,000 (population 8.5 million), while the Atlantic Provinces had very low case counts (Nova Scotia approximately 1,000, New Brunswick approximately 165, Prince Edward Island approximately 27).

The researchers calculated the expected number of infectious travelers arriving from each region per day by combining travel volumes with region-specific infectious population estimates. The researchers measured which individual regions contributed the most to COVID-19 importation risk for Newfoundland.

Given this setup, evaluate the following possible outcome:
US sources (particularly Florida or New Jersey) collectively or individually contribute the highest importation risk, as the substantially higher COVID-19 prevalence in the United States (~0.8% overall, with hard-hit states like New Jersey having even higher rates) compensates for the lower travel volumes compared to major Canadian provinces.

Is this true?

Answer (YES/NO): YES